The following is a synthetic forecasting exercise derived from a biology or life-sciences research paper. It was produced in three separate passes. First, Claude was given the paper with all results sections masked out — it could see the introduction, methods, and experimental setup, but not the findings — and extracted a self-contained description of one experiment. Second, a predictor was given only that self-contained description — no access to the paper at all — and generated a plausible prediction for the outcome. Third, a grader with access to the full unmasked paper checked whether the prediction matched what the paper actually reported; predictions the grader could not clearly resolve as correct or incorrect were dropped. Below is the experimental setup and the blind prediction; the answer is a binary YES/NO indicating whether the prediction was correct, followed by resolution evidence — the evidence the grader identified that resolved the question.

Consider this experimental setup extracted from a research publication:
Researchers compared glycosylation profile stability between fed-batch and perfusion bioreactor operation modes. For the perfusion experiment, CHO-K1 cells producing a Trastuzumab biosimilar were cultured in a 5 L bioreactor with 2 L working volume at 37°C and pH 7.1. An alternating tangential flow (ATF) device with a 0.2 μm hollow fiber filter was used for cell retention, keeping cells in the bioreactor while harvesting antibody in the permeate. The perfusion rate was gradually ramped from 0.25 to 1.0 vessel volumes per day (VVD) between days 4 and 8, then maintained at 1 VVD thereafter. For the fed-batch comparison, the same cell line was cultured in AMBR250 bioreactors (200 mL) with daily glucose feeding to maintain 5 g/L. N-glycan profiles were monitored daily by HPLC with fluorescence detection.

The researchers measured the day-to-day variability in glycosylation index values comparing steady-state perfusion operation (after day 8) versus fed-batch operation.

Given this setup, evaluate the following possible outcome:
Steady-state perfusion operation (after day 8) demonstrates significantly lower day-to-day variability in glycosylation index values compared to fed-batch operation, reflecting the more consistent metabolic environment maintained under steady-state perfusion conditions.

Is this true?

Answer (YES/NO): NO